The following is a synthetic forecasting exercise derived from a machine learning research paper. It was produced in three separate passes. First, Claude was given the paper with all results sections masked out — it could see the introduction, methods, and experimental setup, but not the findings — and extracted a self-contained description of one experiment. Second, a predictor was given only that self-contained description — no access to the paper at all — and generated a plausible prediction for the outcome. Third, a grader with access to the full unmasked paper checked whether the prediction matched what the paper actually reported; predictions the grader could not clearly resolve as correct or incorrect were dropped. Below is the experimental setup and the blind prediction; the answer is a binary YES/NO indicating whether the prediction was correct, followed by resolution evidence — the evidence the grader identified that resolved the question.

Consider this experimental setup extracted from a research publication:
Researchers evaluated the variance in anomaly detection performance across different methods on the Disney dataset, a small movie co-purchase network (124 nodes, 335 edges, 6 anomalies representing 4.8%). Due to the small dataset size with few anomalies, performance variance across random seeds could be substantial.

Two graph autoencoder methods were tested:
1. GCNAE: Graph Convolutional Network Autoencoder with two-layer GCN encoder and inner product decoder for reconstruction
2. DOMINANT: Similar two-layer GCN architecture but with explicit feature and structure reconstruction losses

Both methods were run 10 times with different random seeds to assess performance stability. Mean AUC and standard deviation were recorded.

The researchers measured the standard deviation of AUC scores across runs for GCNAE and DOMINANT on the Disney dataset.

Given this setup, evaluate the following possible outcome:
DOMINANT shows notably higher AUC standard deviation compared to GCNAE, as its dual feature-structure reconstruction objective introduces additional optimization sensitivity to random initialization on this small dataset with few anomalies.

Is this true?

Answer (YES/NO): NO